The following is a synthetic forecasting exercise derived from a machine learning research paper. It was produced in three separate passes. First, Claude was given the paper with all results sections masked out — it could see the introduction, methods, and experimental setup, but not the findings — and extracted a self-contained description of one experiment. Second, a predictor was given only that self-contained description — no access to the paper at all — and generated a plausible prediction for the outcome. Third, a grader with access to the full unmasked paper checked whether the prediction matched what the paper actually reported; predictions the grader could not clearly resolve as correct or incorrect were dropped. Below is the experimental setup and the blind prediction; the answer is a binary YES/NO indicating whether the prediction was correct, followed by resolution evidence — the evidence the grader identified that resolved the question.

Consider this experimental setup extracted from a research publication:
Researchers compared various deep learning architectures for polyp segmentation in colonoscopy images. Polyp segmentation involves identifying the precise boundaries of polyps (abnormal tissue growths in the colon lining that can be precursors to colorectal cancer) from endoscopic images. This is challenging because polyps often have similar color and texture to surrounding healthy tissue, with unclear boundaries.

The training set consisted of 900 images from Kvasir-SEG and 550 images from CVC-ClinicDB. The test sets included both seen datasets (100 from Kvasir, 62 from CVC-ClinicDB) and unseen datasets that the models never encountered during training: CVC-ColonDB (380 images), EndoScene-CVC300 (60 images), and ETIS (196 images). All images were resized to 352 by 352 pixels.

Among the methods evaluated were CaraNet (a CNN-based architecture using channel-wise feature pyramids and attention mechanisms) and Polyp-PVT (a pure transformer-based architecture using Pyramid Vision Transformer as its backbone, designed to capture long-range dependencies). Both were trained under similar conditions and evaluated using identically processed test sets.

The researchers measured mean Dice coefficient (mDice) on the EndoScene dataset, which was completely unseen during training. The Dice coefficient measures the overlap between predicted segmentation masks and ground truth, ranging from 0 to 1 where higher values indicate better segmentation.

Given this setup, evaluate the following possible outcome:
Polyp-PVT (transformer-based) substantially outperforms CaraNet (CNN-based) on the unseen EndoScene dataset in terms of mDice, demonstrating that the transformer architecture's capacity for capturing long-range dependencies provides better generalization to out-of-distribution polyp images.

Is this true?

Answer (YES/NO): NO